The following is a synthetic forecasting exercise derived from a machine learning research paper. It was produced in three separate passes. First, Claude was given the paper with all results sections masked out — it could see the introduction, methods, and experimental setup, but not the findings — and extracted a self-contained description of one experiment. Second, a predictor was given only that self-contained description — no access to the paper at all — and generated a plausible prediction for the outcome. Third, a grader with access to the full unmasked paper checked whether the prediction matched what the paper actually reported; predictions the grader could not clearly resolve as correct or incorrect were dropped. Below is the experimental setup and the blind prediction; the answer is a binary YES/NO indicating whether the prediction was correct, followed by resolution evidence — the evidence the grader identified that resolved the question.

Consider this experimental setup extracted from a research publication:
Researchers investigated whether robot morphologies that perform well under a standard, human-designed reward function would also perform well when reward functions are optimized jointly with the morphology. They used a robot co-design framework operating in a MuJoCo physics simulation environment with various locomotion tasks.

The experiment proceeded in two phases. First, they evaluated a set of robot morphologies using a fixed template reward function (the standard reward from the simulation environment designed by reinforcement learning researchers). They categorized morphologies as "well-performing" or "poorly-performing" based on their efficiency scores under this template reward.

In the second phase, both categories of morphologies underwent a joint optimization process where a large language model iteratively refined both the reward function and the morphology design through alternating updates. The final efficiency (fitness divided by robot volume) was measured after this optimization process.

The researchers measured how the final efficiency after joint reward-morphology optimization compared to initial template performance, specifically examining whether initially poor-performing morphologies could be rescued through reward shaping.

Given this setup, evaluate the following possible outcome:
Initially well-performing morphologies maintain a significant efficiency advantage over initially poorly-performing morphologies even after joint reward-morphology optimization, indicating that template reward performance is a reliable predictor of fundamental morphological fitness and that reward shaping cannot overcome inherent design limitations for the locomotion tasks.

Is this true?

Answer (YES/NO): YES